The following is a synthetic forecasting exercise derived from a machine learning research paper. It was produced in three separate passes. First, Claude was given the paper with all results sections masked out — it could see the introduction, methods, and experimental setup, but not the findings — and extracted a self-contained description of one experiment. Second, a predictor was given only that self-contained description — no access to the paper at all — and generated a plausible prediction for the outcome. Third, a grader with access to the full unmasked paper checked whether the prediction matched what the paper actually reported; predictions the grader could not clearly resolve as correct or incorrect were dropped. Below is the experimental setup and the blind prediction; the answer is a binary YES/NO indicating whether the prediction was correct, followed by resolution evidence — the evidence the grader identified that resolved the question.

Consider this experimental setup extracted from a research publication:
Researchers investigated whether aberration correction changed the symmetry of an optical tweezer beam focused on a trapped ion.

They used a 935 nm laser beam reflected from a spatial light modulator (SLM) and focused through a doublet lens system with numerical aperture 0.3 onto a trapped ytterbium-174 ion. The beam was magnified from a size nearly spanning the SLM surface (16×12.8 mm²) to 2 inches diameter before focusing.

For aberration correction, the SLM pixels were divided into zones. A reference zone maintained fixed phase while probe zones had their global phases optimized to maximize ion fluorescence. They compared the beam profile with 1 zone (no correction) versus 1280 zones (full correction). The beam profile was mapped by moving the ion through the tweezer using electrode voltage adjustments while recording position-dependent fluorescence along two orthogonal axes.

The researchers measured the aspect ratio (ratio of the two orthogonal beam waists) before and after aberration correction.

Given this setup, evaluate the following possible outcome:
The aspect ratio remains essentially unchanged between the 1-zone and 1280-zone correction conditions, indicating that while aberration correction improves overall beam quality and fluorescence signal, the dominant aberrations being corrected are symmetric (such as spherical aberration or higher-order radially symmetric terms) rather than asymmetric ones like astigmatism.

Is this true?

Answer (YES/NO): NO